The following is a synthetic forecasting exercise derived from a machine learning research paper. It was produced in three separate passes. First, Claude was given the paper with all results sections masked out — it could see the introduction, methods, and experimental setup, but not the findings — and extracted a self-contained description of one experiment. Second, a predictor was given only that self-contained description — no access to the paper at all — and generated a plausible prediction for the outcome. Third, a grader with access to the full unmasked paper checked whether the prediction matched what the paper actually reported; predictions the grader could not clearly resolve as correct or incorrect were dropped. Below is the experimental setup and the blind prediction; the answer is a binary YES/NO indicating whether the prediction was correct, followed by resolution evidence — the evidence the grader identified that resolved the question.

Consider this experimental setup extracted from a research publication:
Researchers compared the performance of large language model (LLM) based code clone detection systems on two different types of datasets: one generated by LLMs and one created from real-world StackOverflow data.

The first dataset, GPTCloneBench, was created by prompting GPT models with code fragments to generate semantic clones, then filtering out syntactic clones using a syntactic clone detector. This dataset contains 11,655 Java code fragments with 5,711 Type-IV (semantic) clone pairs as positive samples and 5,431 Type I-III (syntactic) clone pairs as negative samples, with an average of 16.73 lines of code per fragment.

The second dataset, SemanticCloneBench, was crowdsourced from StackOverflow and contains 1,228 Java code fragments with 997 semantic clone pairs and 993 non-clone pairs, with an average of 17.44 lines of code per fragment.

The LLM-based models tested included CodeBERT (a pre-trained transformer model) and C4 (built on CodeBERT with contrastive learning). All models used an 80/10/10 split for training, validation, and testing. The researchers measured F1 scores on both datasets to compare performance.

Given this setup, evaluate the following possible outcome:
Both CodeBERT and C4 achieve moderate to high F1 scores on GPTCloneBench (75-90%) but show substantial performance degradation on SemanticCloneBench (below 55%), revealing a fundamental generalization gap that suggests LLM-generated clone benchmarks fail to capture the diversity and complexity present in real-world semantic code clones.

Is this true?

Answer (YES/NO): NO